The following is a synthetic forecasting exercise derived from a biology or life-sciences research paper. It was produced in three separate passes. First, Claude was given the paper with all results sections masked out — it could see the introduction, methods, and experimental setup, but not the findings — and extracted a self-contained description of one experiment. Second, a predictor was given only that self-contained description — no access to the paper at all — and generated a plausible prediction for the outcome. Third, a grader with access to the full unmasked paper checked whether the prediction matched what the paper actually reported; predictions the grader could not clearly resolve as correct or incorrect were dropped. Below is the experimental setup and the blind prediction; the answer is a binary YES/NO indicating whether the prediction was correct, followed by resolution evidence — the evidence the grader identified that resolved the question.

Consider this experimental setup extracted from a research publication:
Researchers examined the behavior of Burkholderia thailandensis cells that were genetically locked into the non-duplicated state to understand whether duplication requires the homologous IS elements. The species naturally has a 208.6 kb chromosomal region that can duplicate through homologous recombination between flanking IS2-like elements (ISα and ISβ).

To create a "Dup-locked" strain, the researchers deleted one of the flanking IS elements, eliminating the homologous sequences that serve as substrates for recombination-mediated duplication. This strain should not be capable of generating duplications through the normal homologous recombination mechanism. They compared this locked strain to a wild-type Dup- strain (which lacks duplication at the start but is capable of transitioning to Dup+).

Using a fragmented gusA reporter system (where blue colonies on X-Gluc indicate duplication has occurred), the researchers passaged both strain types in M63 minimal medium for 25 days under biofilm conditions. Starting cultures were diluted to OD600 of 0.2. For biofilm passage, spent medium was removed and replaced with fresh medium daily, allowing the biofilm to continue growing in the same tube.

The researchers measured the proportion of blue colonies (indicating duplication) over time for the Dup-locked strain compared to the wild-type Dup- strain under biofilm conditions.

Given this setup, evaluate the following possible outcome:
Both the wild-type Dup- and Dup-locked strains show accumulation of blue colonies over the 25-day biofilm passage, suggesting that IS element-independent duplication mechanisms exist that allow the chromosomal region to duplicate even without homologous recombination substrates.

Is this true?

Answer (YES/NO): NO